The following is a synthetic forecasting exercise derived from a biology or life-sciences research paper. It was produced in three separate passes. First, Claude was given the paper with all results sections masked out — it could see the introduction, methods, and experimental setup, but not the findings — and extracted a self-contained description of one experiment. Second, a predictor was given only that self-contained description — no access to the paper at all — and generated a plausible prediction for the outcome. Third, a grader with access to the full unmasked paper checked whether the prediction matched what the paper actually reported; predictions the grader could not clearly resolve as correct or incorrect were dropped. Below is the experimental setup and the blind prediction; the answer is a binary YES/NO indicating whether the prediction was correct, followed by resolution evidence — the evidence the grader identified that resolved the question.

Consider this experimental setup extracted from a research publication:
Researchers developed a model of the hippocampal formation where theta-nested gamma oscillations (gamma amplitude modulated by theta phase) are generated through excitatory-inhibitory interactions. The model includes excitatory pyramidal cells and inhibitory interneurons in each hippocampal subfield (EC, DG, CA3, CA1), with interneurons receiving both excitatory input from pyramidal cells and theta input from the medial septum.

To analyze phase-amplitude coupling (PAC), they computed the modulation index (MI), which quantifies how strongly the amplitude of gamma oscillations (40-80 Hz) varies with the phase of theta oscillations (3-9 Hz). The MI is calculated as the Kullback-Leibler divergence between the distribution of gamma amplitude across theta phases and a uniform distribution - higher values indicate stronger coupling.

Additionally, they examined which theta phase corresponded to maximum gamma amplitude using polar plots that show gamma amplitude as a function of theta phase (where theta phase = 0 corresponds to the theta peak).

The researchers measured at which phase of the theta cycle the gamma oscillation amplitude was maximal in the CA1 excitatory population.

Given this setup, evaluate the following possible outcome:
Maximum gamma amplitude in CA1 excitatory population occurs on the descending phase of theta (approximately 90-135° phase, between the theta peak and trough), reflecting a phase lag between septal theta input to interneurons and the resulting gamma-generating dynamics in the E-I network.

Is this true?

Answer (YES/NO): NO